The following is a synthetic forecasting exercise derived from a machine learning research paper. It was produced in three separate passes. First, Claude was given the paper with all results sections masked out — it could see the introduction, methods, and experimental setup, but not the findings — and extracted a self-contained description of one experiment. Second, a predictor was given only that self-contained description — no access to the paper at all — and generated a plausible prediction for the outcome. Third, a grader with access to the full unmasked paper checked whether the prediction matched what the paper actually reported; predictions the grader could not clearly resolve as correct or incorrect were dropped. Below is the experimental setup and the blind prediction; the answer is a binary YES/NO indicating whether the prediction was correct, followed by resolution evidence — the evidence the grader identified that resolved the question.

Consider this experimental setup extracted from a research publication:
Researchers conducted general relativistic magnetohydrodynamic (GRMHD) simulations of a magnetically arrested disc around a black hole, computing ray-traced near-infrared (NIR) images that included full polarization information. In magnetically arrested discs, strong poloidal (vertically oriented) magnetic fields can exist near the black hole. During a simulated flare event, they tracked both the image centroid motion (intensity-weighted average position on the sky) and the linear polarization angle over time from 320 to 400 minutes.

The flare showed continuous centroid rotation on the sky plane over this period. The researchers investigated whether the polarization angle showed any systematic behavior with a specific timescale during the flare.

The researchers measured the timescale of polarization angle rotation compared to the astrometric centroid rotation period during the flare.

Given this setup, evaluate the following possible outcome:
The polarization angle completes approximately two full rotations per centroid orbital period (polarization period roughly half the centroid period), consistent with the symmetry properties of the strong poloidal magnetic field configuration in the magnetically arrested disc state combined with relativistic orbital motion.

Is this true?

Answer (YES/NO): NO